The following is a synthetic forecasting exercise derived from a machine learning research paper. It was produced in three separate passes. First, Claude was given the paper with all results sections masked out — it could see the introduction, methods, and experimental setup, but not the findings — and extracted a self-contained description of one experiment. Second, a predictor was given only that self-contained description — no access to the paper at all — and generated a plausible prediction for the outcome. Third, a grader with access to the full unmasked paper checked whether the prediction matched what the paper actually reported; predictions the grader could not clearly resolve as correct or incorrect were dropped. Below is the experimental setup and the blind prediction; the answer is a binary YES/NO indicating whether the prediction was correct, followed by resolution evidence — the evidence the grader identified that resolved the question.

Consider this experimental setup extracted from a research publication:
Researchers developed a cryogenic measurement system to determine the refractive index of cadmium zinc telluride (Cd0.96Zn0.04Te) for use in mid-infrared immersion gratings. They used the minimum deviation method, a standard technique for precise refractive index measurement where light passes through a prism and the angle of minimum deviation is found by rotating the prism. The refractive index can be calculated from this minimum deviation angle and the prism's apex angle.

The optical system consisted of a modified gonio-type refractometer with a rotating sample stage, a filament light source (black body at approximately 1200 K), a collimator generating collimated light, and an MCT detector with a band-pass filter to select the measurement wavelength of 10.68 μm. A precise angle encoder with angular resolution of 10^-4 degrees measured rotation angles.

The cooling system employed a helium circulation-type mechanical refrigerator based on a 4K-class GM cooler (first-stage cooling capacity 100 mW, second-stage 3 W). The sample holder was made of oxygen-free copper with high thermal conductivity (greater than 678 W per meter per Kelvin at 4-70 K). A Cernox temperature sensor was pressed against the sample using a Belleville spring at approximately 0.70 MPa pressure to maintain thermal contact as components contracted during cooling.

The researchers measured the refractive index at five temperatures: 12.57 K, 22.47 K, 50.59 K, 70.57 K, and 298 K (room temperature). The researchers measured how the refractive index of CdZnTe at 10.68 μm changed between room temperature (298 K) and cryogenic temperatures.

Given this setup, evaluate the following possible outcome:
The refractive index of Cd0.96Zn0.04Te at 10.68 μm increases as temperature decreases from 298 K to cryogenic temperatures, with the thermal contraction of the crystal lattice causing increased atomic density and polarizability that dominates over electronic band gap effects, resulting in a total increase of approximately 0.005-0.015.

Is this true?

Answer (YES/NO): NO